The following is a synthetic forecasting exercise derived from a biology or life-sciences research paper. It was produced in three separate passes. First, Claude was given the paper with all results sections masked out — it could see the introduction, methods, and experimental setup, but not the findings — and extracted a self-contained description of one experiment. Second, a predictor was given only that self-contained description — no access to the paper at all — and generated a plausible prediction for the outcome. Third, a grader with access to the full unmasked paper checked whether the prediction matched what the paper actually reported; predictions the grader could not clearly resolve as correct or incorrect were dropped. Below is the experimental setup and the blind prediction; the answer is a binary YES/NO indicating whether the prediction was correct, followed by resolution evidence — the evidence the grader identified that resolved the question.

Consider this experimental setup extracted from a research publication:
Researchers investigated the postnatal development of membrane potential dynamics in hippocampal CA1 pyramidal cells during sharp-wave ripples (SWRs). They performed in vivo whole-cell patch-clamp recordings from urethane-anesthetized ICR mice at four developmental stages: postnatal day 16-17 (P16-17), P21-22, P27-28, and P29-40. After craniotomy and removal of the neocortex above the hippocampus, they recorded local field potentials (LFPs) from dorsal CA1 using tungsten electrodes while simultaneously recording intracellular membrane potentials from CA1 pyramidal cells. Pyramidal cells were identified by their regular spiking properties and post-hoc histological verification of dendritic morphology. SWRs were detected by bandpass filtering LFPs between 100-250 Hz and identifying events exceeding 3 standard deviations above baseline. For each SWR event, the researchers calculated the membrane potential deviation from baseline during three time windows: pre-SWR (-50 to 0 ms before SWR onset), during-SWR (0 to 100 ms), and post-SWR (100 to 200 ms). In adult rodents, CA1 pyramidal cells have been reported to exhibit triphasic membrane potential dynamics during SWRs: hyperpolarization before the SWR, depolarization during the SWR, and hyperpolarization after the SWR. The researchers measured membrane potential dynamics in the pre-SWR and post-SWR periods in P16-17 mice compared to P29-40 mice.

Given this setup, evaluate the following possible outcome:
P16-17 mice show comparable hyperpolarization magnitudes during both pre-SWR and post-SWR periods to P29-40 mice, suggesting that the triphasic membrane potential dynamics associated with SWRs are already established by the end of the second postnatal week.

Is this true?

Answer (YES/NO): NO